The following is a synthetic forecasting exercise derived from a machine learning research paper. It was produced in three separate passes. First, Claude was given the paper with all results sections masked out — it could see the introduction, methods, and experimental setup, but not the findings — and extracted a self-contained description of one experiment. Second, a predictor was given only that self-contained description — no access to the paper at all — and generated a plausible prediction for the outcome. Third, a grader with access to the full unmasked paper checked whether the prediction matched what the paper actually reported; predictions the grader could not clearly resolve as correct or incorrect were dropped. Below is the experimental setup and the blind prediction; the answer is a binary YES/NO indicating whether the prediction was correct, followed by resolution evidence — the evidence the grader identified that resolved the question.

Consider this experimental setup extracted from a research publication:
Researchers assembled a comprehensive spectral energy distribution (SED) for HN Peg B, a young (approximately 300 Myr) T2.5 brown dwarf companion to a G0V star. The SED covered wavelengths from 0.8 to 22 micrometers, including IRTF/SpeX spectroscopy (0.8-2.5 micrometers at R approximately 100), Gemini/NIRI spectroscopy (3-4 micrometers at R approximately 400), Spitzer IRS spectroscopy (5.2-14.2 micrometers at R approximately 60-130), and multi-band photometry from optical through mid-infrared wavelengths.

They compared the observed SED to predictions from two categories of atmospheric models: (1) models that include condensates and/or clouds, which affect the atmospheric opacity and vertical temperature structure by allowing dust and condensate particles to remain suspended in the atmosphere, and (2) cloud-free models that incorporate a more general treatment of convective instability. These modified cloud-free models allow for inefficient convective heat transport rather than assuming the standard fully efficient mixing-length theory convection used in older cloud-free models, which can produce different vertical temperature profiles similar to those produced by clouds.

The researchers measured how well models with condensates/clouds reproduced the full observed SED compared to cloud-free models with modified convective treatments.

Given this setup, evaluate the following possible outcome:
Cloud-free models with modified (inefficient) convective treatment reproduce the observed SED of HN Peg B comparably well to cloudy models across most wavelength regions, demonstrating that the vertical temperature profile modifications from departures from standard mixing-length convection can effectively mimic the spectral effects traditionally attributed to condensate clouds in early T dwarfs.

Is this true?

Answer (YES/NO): NO